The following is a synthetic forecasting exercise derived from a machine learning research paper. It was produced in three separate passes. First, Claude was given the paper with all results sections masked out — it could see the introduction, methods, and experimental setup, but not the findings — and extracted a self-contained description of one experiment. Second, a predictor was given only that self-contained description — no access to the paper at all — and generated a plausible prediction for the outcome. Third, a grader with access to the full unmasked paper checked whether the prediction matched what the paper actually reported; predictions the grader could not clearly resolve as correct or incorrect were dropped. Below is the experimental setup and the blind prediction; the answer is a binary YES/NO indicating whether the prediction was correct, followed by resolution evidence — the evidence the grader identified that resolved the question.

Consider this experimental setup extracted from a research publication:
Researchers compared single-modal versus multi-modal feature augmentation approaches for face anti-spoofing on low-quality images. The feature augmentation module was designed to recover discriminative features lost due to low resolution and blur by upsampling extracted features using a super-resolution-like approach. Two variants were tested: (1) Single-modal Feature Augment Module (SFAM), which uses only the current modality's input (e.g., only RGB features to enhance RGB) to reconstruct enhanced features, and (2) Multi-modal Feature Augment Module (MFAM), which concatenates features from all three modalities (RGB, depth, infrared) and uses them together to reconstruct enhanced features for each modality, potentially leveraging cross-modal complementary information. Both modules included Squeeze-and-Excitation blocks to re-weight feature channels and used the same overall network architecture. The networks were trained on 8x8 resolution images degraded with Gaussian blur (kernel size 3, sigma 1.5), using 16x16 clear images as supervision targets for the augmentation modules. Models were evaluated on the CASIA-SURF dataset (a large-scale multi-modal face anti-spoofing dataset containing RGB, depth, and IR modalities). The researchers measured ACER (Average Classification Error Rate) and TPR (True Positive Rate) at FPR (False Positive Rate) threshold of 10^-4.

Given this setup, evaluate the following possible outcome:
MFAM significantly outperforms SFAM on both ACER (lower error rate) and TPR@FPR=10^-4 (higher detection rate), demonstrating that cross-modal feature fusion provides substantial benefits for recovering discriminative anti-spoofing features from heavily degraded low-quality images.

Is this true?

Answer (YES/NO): NO